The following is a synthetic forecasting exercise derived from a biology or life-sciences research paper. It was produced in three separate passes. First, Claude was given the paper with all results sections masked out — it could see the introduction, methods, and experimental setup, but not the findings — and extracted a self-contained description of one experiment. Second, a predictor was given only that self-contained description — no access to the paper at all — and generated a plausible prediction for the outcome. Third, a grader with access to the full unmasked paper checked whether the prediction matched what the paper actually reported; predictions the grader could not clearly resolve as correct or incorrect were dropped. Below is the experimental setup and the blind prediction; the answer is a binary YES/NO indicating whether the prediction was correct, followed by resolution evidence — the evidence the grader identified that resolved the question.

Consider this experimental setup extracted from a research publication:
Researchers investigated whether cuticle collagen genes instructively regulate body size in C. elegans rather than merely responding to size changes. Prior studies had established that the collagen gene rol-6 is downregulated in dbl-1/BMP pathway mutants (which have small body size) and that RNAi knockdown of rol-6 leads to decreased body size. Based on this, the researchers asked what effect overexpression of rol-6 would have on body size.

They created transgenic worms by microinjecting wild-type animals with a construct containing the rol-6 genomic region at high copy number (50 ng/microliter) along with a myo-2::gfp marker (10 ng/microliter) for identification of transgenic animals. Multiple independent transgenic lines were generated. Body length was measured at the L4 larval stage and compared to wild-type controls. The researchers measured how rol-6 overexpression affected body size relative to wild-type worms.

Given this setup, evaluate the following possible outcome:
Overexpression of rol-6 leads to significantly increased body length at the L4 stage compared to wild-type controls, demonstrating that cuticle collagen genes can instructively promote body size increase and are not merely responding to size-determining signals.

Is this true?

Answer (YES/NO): NO